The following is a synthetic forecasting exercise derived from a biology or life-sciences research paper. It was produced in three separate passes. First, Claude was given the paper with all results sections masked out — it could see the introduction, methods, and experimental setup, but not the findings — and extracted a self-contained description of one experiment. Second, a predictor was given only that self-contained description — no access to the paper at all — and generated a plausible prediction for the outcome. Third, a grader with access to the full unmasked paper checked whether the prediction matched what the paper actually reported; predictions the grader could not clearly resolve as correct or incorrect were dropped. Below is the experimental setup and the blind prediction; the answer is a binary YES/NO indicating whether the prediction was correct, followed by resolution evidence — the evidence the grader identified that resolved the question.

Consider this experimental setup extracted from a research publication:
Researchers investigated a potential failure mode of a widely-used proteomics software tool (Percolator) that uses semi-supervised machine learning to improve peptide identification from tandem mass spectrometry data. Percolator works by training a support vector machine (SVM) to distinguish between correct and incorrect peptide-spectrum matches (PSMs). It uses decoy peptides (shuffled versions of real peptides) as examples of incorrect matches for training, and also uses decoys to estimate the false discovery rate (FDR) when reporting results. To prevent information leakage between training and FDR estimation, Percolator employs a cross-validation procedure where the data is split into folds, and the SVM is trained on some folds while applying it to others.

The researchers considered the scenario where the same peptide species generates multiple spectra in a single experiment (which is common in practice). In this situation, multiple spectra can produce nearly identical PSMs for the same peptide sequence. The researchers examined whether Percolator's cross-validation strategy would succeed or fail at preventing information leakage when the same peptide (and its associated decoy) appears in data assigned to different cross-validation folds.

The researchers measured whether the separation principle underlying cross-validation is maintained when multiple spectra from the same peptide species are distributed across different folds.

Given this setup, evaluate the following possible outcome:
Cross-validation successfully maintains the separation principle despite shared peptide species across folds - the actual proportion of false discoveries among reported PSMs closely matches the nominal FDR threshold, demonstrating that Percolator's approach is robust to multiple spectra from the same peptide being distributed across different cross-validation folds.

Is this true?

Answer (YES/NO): NO